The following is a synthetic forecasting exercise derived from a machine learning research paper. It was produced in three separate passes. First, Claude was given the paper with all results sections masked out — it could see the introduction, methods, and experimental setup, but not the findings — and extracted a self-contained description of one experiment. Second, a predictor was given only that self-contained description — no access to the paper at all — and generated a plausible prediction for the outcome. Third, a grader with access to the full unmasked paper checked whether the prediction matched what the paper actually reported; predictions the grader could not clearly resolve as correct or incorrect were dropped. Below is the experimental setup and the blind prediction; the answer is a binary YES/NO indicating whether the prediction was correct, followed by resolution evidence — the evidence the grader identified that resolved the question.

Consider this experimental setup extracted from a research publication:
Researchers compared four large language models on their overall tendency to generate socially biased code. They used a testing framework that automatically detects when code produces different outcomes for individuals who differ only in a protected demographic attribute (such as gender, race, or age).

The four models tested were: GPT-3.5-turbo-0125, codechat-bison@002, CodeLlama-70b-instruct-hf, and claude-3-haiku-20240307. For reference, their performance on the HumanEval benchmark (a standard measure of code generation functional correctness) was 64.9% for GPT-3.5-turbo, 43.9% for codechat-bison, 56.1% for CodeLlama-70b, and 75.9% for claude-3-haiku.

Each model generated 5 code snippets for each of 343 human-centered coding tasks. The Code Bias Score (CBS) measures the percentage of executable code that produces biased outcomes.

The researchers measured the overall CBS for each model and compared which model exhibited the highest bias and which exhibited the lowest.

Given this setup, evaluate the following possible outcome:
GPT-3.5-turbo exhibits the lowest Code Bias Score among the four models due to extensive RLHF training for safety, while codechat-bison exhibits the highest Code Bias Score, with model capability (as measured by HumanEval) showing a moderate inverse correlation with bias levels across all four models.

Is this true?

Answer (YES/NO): NO